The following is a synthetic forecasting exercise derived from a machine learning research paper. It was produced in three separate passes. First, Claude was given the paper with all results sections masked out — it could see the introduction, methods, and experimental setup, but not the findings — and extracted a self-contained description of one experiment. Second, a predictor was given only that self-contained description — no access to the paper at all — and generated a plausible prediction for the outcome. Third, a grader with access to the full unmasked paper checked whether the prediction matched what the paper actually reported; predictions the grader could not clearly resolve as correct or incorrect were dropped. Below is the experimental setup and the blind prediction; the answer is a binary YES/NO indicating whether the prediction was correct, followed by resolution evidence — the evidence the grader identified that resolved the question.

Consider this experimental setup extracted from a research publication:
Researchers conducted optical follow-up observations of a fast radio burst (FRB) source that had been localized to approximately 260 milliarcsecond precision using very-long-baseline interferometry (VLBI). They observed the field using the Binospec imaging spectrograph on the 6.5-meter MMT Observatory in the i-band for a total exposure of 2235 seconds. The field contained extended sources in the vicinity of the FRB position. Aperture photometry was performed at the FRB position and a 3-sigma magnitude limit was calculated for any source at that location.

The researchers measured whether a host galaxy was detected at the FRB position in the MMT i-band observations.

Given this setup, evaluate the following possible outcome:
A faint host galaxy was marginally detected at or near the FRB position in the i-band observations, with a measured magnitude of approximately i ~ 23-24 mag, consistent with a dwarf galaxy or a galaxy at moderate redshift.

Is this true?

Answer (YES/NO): NO